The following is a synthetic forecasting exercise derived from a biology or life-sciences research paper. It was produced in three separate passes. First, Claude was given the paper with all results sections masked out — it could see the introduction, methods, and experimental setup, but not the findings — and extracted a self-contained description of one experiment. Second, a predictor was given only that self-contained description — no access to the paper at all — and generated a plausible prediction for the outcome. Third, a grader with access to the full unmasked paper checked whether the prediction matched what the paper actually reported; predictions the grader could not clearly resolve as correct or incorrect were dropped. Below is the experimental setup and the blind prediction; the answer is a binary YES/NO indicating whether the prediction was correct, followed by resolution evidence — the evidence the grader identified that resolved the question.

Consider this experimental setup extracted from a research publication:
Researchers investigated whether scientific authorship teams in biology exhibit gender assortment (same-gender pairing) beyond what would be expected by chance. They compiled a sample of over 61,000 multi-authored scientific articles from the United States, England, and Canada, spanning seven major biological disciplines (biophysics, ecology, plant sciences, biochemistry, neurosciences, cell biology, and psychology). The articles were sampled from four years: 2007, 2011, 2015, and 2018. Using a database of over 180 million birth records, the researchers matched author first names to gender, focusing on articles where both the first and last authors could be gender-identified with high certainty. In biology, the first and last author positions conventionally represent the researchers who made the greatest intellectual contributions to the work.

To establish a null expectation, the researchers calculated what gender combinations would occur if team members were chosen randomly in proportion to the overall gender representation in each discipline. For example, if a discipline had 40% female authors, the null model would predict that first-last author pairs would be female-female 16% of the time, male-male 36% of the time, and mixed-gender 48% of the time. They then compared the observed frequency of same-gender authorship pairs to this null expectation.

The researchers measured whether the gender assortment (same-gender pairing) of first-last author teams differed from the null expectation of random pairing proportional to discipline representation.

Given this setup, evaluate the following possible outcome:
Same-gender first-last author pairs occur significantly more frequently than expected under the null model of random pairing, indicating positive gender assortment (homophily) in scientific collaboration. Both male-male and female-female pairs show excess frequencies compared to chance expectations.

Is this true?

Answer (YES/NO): YES